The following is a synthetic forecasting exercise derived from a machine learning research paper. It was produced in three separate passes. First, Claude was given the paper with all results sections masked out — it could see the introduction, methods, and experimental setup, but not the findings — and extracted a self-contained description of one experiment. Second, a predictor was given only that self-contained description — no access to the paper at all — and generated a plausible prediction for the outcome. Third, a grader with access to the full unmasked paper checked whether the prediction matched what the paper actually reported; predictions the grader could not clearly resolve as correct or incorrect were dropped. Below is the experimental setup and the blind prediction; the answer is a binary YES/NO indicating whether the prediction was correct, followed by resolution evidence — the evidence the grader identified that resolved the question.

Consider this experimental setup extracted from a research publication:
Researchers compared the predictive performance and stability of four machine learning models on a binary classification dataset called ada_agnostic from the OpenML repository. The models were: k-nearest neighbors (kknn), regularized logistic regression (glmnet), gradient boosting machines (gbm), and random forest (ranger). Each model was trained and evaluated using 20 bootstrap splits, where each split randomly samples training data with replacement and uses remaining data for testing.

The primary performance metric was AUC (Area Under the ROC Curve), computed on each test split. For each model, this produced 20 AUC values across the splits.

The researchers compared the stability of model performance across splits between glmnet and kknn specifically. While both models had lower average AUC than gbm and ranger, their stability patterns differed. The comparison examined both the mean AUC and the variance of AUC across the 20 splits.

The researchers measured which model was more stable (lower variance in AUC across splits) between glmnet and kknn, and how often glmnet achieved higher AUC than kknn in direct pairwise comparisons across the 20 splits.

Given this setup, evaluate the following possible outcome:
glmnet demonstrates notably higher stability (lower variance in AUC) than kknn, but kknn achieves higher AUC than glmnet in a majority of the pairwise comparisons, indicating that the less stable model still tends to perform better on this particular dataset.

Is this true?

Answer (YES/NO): NO